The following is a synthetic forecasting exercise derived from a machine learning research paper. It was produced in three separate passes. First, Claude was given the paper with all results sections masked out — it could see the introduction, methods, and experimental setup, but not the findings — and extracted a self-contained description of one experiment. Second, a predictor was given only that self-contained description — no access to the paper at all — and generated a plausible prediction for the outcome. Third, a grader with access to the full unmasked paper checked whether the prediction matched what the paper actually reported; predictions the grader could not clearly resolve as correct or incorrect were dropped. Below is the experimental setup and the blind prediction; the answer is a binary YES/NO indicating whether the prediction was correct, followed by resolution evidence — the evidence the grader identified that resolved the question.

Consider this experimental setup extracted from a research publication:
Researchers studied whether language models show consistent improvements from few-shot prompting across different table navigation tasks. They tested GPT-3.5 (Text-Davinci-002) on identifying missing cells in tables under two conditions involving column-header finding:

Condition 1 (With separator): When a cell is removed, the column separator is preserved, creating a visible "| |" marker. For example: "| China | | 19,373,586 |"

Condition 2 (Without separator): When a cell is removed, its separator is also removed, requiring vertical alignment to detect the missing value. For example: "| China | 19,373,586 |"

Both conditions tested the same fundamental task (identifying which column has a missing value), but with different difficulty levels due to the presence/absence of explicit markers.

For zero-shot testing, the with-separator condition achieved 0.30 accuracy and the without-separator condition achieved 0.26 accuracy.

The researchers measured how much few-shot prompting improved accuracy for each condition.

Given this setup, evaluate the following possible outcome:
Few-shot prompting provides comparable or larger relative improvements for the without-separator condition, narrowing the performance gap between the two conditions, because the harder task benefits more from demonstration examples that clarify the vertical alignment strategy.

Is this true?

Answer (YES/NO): NO